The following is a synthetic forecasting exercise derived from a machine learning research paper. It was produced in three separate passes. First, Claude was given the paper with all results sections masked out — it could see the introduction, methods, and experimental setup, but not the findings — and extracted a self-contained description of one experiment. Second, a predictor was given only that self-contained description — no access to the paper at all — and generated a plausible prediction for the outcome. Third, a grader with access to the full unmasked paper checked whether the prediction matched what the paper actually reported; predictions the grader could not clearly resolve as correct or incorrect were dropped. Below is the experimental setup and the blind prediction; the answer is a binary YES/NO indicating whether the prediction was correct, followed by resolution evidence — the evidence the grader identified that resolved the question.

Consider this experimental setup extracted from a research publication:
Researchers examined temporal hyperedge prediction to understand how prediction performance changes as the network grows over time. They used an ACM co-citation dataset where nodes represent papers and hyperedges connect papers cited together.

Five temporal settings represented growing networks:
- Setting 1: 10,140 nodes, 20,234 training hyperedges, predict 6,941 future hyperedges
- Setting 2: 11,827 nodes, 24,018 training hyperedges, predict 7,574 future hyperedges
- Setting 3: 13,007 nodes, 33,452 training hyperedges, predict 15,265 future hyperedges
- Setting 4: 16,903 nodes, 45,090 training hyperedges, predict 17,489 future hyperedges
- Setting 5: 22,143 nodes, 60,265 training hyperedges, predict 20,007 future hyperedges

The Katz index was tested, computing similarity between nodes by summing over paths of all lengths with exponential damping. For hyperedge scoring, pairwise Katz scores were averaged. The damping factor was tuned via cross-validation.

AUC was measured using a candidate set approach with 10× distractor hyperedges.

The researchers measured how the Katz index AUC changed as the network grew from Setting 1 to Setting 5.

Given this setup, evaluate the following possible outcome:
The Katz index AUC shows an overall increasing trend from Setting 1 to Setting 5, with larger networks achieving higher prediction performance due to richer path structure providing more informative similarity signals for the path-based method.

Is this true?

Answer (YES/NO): YES